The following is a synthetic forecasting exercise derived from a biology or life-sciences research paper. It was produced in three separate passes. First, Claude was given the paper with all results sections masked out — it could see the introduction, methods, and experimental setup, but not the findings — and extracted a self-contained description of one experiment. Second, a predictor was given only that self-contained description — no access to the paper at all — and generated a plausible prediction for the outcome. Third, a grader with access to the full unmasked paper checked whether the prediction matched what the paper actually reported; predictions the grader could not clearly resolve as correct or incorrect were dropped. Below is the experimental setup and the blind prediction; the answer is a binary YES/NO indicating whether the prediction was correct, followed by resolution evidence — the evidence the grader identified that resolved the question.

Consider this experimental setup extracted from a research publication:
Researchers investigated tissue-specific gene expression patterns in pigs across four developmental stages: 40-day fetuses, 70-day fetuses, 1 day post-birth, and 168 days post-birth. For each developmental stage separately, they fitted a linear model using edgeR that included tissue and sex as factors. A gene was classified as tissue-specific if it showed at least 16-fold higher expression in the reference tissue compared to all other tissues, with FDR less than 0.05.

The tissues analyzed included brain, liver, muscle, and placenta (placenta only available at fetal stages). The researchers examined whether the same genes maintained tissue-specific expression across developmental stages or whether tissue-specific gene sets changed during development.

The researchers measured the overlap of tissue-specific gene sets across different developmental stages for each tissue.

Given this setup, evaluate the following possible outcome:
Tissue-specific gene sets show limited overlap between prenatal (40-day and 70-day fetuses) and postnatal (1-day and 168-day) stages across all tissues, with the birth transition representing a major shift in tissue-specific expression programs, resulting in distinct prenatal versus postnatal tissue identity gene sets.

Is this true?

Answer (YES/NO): NO